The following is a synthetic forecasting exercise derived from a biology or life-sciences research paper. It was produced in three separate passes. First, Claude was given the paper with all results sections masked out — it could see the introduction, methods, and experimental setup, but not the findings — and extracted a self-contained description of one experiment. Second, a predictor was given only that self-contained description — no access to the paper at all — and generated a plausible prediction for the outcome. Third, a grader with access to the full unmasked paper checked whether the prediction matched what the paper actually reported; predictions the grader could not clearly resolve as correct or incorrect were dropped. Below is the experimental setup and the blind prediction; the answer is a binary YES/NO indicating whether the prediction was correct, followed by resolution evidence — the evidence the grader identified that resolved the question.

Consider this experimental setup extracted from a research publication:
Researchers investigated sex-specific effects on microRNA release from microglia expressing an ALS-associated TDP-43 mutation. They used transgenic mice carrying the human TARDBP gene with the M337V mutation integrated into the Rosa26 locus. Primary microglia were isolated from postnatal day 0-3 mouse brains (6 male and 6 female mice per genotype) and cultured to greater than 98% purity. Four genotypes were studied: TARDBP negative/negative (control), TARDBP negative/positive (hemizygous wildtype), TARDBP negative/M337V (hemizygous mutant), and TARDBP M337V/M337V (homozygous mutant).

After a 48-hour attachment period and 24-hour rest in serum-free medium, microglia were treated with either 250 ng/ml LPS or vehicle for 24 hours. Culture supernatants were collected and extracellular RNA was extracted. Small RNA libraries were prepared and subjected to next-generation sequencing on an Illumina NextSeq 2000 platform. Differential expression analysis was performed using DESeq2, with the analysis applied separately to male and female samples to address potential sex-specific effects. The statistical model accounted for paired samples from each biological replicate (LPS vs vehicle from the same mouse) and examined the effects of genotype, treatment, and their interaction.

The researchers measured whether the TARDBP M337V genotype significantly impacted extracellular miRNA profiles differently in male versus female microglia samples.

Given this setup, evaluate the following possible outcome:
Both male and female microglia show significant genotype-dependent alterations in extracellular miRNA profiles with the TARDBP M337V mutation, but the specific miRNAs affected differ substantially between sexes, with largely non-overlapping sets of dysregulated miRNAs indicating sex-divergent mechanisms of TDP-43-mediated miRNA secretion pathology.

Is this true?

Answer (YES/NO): NO